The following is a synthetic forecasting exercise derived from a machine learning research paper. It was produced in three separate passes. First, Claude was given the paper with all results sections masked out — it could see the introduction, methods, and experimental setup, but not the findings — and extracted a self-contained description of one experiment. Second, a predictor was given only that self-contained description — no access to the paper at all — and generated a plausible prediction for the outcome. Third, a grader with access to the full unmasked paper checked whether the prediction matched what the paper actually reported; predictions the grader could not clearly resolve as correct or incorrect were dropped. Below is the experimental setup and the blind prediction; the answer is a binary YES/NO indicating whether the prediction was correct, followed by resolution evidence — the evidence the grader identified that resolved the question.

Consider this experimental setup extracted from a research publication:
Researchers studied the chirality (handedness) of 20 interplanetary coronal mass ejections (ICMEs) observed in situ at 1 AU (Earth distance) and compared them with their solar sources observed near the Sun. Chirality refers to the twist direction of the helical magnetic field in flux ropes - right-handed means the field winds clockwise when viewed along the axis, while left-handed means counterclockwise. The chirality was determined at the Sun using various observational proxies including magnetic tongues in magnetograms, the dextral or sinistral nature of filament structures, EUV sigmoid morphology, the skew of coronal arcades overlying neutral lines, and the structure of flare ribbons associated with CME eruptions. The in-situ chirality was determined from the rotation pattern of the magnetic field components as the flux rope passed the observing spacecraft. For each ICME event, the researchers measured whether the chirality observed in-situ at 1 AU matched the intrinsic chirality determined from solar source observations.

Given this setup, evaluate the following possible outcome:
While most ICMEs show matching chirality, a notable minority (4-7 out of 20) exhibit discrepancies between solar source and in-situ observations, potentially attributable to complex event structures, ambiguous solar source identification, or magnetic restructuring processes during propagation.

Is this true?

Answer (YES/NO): NO